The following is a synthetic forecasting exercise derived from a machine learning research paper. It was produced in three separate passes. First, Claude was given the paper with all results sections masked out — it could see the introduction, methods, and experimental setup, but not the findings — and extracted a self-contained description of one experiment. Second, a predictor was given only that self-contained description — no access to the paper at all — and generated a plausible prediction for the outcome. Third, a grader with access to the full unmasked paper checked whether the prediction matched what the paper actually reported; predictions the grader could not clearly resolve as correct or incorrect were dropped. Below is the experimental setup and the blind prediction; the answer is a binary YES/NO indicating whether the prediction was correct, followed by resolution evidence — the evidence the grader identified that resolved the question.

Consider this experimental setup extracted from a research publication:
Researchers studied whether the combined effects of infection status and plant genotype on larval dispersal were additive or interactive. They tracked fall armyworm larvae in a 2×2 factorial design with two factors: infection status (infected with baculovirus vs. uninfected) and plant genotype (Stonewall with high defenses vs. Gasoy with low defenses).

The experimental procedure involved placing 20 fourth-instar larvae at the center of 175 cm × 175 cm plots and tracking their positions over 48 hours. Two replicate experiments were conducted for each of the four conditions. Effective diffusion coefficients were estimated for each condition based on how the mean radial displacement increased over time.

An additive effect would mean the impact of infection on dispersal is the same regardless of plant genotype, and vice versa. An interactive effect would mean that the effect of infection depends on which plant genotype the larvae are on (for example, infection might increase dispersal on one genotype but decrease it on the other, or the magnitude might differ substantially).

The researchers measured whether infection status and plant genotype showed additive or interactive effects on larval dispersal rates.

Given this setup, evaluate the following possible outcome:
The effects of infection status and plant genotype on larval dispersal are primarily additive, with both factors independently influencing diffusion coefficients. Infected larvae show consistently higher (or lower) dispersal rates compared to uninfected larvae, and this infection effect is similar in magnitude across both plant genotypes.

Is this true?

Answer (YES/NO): NO